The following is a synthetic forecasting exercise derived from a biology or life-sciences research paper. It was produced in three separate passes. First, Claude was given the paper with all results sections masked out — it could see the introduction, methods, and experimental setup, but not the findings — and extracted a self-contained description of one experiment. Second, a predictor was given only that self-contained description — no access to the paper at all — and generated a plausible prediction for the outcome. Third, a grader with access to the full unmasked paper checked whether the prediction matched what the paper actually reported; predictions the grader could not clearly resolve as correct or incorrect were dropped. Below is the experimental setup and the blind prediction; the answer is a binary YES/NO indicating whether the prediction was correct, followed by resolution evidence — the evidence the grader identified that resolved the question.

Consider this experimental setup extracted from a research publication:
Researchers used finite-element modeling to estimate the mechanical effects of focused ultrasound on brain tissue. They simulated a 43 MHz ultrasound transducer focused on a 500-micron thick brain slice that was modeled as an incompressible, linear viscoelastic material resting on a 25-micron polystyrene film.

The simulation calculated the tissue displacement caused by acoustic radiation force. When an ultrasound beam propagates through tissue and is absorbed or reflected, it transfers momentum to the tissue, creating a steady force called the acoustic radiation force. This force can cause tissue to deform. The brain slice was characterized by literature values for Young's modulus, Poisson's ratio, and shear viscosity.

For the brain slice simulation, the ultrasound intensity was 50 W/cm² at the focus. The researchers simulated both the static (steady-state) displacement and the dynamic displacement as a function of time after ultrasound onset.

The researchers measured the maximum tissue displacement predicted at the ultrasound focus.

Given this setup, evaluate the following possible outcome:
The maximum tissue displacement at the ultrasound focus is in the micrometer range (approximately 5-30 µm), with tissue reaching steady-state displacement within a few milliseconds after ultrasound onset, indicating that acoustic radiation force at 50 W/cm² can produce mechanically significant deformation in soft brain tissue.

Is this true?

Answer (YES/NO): NO